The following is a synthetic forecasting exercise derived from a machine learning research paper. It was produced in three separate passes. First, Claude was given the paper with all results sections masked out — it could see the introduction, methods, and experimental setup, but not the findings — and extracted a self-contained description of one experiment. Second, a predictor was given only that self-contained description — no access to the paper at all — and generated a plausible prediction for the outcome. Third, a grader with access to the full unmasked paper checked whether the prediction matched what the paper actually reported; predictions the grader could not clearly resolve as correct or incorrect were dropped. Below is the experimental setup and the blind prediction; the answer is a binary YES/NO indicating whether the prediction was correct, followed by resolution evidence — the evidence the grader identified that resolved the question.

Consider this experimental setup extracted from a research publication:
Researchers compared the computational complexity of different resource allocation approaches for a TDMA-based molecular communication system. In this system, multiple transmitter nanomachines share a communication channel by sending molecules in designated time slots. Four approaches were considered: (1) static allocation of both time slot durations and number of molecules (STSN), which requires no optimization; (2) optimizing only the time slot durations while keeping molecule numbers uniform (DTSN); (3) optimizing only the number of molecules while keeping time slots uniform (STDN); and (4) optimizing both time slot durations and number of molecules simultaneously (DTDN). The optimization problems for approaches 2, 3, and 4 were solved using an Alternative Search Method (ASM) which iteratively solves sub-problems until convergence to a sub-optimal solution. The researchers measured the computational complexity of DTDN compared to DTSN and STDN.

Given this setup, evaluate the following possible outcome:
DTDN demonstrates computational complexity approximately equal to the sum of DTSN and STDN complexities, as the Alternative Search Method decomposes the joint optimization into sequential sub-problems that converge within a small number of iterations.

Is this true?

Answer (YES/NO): NO